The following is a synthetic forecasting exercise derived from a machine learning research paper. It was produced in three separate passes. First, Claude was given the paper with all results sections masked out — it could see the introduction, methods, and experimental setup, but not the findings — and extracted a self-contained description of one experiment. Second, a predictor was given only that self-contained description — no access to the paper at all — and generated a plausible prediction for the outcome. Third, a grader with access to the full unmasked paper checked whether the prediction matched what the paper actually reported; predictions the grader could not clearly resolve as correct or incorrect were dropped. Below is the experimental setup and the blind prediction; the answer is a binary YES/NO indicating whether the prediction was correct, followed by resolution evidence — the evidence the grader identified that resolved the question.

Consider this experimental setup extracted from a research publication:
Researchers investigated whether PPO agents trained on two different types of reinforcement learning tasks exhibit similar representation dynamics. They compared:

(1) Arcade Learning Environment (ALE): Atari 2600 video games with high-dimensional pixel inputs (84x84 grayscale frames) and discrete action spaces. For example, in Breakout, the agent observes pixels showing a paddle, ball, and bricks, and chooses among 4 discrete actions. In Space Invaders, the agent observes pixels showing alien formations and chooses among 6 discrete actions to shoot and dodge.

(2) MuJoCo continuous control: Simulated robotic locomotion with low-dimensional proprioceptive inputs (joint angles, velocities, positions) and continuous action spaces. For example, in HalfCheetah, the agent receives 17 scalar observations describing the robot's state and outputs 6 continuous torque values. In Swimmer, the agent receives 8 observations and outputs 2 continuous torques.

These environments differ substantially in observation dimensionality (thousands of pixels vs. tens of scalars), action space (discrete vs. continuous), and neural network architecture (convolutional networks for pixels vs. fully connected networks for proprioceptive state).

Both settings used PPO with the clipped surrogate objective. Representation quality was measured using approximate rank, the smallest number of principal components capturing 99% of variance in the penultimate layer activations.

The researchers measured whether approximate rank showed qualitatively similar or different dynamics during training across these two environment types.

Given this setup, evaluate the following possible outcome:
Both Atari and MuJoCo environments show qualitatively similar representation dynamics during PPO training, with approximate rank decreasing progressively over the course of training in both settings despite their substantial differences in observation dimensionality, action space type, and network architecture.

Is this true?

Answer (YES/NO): YES